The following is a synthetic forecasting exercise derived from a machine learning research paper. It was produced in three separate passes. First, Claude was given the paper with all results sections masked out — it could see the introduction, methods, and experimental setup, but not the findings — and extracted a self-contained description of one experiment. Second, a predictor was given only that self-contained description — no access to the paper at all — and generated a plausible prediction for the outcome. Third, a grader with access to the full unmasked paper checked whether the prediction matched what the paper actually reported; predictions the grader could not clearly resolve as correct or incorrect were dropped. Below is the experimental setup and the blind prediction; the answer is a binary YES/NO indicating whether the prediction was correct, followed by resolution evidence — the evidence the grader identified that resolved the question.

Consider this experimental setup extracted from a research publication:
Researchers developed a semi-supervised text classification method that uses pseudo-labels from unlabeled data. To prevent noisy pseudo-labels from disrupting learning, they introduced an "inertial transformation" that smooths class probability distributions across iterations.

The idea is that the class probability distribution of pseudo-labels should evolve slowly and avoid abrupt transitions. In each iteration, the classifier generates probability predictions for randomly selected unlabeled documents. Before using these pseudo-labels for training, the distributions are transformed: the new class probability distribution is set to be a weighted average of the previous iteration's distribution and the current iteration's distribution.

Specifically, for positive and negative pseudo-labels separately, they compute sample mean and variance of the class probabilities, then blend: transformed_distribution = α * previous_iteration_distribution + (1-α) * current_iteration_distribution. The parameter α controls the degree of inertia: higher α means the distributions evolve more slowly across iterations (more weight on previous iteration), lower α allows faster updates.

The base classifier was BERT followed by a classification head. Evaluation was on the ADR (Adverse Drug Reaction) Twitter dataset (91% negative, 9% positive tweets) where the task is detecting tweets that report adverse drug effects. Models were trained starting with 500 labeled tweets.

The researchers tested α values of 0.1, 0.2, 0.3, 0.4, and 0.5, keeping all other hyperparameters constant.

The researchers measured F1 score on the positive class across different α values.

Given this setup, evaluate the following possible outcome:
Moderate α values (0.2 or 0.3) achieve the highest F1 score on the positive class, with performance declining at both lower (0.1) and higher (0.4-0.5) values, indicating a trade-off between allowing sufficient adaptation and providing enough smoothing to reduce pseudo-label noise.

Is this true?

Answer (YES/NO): NO